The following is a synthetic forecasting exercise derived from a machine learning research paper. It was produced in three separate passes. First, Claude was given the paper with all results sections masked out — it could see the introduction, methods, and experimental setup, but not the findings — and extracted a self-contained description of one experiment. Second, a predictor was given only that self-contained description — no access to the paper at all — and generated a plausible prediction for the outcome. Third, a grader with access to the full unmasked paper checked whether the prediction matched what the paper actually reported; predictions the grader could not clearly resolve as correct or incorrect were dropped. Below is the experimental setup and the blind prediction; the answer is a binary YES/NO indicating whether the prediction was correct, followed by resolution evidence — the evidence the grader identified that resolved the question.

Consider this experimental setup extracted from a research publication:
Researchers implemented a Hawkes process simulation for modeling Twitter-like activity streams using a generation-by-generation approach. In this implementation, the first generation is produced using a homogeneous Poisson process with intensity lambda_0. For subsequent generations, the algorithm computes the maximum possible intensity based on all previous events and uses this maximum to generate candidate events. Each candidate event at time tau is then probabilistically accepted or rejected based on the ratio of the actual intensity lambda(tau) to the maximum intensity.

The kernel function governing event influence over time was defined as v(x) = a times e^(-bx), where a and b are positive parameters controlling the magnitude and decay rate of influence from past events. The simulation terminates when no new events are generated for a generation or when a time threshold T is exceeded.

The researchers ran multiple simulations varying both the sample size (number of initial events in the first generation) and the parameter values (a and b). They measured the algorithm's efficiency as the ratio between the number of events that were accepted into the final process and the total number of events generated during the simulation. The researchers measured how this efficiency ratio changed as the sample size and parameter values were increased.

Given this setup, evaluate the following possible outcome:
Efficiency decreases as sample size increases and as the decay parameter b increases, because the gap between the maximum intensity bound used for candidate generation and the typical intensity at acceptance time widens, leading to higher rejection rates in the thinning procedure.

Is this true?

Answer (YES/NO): NO